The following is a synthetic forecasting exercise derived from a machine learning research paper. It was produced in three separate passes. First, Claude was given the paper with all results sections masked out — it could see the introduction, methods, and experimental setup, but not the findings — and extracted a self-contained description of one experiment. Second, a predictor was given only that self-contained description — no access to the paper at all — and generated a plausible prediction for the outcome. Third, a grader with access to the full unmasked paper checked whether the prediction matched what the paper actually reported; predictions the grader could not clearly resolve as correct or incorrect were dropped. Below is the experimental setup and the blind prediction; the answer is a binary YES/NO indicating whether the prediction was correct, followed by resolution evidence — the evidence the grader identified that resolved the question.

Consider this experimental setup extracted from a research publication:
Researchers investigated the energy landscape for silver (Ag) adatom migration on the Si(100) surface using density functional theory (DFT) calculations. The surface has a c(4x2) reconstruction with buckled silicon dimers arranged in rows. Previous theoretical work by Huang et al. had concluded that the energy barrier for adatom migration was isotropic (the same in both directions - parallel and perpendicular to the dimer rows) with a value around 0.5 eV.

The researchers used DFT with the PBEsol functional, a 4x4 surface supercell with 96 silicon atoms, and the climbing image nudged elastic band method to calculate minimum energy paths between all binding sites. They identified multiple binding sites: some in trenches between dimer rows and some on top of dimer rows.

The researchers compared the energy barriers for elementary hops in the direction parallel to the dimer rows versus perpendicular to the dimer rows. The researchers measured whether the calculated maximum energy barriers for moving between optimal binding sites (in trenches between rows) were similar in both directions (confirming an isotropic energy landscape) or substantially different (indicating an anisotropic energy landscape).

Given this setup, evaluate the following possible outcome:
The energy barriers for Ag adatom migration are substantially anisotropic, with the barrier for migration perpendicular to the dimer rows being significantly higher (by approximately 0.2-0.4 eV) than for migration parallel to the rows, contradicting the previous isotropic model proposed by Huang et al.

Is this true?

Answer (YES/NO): NO